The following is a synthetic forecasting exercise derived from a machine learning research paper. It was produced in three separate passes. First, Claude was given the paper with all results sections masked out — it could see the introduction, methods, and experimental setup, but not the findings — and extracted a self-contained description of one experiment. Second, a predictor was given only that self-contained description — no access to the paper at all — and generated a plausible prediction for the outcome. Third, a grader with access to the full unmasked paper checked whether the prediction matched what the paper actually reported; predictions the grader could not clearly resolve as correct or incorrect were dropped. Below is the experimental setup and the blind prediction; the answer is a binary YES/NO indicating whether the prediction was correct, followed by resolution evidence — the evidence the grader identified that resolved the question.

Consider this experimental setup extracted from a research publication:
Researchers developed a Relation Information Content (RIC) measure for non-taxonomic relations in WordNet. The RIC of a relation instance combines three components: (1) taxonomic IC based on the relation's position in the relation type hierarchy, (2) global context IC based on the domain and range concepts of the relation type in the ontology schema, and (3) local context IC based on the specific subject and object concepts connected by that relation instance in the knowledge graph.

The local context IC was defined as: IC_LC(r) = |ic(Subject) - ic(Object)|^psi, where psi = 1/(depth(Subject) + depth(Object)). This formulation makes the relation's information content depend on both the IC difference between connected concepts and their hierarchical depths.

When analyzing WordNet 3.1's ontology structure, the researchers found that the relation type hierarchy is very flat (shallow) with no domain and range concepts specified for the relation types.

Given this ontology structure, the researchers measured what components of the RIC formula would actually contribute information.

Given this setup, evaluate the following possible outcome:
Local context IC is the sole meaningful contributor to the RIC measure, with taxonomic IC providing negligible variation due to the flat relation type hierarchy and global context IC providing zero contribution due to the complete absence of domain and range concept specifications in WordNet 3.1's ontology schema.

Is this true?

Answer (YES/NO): YES